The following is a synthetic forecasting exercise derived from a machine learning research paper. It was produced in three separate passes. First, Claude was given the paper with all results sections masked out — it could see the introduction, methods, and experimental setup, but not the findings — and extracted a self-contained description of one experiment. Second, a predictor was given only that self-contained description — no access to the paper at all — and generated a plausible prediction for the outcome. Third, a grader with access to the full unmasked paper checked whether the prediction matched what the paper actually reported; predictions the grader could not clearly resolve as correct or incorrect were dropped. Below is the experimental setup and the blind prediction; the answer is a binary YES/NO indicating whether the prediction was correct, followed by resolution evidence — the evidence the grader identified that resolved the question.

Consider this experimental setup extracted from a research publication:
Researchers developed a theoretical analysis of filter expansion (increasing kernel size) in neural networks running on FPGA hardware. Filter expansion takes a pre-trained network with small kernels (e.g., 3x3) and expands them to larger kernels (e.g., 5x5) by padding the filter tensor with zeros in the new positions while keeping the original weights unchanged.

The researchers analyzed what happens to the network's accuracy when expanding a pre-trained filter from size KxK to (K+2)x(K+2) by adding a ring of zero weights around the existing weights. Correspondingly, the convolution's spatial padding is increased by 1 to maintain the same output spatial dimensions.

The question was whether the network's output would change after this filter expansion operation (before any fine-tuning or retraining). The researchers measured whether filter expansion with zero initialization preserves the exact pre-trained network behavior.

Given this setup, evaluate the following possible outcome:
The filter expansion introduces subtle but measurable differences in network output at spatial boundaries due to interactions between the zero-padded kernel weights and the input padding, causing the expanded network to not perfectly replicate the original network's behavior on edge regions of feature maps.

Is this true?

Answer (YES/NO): NO